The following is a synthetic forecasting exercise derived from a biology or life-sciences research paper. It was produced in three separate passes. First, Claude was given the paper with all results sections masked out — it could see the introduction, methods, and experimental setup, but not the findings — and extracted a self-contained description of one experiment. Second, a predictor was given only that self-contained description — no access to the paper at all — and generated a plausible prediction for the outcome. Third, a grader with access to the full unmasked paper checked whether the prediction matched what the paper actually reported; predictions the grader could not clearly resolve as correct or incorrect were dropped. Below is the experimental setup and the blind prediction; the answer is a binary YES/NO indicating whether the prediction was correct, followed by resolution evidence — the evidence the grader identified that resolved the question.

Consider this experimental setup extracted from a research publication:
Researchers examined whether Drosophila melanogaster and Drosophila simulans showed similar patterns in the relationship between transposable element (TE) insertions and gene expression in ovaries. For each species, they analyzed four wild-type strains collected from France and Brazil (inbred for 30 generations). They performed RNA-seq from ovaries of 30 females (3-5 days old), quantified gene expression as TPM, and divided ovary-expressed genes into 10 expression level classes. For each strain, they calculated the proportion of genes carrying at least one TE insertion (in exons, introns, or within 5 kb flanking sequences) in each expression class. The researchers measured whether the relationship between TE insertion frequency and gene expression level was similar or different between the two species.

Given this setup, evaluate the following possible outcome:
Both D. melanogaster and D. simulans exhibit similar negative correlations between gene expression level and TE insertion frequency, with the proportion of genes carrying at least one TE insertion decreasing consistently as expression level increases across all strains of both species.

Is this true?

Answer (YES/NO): NO